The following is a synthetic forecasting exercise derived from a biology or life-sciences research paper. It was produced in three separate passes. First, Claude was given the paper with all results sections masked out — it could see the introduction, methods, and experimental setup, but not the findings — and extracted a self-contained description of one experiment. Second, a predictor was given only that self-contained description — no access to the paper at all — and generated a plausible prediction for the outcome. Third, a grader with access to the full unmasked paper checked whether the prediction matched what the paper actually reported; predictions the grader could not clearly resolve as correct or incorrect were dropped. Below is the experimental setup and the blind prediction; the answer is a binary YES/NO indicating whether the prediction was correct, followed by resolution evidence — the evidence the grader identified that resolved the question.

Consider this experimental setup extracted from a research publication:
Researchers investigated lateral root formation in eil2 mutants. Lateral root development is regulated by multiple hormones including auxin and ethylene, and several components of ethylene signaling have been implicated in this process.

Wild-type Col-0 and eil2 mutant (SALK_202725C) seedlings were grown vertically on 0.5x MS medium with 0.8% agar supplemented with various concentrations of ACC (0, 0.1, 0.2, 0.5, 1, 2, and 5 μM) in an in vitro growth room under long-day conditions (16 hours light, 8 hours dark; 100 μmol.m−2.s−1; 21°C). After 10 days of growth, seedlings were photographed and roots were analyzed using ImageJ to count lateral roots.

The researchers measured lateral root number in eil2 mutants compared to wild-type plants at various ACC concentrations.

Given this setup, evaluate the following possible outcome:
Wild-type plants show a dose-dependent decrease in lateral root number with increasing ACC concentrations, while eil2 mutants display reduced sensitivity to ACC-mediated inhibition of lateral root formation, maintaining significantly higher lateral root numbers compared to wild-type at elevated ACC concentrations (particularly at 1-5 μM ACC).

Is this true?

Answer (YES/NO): NO